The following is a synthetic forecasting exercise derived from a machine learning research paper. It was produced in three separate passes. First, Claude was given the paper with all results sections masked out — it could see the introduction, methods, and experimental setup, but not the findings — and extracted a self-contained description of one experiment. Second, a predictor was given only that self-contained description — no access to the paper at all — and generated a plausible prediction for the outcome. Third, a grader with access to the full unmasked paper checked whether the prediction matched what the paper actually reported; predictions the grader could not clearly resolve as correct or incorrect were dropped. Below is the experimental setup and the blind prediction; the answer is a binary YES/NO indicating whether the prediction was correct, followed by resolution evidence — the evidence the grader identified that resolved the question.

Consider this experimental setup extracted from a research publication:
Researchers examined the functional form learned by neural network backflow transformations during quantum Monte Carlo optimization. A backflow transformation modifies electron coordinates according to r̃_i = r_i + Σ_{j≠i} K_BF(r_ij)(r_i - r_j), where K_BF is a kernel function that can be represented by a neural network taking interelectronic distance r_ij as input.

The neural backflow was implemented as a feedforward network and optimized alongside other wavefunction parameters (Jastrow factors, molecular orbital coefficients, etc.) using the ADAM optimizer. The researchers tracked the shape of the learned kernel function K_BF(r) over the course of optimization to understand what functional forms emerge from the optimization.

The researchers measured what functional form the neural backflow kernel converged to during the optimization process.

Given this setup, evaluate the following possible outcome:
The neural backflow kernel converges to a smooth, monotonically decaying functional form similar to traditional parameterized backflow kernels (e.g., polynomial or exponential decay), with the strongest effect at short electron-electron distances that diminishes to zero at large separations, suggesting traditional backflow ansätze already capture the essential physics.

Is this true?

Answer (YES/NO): YES